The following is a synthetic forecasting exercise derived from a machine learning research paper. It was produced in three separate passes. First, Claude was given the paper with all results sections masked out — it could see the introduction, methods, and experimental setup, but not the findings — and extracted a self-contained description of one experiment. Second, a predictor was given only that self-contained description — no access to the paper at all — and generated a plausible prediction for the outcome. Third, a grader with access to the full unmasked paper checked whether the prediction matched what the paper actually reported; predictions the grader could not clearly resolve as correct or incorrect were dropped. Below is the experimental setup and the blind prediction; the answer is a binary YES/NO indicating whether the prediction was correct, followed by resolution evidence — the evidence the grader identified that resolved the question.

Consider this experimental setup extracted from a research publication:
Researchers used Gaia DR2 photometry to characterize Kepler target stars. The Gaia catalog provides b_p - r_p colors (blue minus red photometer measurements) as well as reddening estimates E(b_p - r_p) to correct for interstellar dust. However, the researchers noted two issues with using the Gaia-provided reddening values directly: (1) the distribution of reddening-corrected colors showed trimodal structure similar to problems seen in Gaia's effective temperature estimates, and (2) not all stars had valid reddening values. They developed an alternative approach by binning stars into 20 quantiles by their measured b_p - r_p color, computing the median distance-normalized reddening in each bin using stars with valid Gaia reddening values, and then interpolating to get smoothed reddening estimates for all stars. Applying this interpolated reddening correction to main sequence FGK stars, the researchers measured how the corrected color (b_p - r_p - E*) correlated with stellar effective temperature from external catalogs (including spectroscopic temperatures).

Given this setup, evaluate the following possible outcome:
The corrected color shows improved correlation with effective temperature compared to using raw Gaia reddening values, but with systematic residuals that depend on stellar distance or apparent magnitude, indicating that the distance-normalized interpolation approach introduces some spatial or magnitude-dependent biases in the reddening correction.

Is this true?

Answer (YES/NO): NO